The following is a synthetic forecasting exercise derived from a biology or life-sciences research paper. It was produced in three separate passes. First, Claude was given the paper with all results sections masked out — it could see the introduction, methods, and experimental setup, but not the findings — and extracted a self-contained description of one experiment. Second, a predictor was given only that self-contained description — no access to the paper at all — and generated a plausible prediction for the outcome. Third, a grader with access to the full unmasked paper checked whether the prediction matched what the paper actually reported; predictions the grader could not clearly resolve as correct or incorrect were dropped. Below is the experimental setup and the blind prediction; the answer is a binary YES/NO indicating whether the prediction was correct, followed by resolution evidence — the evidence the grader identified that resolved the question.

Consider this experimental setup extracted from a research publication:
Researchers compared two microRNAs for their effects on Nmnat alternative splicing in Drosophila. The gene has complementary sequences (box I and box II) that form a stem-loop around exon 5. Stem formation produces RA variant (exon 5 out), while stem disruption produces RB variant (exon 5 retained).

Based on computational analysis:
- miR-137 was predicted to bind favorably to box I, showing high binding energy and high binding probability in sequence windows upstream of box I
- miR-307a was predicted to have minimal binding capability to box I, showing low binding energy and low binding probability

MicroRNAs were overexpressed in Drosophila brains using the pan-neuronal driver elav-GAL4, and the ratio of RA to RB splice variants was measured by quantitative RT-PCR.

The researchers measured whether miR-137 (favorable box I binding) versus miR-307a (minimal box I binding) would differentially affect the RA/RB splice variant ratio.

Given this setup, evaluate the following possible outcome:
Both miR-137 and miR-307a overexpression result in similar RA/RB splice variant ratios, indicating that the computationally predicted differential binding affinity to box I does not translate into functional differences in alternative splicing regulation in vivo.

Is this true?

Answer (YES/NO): NO